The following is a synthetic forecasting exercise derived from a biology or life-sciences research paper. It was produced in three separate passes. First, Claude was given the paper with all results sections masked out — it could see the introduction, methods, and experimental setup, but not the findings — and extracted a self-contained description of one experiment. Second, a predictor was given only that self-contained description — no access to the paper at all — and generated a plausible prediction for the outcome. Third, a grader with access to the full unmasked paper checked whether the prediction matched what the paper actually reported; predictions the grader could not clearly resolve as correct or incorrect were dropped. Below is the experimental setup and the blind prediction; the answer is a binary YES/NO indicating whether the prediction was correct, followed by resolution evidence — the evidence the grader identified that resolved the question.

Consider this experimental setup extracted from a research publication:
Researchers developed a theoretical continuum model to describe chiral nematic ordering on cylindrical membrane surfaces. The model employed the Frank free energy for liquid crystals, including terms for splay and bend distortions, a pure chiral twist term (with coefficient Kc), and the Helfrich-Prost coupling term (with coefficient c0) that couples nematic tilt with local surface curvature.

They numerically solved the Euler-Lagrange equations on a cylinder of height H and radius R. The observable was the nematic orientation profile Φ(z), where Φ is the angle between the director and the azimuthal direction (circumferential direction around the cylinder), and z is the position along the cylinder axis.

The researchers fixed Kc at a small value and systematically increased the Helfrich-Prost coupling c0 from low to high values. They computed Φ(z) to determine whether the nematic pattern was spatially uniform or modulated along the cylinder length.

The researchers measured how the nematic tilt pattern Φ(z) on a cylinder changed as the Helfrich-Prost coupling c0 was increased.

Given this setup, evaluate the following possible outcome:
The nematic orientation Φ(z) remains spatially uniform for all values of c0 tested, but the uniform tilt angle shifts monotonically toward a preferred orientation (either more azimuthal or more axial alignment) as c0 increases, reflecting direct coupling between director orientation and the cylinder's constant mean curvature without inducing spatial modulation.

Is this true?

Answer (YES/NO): NO